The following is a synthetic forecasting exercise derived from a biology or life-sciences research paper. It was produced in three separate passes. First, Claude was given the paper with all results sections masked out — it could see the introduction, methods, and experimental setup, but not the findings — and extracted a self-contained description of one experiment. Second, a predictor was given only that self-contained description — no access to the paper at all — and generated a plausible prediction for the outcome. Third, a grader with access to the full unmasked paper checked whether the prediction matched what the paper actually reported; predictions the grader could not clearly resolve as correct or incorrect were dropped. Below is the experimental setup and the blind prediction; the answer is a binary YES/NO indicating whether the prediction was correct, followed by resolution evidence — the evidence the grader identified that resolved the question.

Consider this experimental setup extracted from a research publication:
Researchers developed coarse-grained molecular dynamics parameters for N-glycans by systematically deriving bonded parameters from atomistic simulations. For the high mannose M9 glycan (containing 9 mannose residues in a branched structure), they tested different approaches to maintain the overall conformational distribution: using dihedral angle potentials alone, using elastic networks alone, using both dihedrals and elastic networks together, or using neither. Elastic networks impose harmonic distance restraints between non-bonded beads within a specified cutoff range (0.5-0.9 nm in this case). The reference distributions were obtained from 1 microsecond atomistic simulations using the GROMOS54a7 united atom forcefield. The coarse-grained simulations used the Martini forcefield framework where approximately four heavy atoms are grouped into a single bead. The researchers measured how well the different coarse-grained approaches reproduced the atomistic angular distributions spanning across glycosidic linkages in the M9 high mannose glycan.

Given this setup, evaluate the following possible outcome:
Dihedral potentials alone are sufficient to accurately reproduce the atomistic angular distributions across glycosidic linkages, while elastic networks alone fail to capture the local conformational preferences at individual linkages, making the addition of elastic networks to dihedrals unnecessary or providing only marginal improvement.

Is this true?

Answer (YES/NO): NO